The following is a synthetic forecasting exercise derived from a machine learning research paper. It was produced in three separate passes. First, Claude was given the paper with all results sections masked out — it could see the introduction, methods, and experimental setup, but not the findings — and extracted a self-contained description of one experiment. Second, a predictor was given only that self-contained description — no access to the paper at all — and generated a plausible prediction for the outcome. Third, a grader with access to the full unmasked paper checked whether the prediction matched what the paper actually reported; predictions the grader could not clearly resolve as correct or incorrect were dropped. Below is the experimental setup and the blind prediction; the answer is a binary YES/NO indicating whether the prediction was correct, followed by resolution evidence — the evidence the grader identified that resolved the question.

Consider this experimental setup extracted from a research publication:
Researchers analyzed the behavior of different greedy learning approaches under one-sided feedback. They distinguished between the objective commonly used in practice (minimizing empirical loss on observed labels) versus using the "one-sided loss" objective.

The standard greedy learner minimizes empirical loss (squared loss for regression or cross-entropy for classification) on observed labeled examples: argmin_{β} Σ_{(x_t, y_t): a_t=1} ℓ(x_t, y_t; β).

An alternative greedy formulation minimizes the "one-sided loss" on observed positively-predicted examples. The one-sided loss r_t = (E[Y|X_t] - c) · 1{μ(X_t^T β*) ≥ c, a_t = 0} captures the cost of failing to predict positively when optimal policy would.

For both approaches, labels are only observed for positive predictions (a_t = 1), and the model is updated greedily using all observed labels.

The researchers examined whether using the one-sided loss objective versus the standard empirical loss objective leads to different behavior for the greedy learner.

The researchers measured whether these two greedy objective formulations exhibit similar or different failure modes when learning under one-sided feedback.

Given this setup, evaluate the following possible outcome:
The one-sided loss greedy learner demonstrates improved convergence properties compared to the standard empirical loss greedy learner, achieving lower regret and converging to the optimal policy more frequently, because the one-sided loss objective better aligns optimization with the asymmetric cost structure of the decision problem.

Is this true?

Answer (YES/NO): NO